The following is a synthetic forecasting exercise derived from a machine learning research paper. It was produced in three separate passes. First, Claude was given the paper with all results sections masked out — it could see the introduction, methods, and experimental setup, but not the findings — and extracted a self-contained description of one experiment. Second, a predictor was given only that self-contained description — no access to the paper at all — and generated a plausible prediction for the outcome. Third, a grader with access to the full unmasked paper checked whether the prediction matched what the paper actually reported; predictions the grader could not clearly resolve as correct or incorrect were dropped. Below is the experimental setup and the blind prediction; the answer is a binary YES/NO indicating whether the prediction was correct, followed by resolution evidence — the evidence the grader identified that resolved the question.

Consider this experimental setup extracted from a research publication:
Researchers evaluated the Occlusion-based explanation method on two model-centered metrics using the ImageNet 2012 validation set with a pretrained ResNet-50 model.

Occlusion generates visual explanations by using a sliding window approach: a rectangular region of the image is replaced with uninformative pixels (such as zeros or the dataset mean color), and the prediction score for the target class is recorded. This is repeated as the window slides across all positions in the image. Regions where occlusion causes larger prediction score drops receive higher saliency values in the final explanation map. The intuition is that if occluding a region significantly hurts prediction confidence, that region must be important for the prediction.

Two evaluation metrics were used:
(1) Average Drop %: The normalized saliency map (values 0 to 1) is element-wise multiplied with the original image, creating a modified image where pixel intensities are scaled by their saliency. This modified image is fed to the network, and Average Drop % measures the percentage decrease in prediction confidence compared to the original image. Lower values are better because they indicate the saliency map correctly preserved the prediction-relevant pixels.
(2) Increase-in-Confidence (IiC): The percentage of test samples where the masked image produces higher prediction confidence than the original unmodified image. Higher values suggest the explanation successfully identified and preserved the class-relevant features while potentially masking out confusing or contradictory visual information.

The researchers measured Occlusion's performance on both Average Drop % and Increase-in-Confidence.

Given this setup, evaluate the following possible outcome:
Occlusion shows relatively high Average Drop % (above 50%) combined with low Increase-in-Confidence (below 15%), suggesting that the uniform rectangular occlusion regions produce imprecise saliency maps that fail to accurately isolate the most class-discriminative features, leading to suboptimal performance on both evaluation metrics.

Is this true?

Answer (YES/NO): YES